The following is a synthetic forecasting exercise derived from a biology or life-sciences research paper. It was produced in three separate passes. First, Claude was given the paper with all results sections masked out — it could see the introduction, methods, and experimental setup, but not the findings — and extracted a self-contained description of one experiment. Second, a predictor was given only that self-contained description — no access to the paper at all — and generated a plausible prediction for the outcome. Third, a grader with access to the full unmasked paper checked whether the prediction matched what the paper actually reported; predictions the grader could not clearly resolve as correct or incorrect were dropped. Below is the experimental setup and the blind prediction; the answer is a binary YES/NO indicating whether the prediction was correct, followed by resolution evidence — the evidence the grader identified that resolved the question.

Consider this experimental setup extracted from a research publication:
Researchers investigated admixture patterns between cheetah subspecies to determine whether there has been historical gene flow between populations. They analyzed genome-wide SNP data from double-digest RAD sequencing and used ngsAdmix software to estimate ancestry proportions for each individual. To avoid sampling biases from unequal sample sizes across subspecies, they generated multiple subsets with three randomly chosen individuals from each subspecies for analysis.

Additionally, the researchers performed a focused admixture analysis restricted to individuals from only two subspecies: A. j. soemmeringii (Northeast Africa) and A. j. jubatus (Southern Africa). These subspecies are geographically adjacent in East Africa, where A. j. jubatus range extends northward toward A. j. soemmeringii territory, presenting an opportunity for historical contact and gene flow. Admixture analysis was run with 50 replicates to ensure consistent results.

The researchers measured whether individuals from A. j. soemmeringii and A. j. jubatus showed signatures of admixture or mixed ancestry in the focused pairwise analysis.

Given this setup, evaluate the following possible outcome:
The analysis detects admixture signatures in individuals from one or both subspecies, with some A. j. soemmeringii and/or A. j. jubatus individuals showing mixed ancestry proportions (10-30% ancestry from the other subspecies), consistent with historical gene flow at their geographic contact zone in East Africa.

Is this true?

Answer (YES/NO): NO